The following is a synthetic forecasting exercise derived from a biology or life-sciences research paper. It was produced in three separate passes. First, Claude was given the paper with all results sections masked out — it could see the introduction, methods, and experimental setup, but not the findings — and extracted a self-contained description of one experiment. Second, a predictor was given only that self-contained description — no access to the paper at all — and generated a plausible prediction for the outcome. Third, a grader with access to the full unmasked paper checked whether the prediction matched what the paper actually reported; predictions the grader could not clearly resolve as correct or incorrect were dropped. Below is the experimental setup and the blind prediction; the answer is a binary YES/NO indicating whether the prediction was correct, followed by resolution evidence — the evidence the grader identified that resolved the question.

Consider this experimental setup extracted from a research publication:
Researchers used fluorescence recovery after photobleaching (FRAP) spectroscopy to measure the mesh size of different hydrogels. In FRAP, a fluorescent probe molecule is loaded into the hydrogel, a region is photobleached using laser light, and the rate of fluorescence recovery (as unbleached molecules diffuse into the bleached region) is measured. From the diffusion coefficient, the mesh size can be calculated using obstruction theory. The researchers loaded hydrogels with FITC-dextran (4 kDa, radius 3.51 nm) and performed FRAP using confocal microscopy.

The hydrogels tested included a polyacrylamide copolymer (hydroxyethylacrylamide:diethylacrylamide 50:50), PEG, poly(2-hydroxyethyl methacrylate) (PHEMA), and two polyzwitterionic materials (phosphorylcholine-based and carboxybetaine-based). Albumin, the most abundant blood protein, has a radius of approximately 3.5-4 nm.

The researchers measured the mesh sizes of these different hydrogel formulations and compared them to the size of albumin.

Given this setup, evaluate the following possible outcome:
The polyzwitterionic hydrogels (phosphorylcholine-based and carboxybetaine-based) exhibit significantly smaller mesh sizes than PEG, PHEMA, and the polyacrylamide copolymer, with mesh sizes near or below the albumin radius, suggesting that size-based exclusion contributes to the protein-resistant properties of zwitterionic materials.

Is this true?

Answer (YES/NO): NO